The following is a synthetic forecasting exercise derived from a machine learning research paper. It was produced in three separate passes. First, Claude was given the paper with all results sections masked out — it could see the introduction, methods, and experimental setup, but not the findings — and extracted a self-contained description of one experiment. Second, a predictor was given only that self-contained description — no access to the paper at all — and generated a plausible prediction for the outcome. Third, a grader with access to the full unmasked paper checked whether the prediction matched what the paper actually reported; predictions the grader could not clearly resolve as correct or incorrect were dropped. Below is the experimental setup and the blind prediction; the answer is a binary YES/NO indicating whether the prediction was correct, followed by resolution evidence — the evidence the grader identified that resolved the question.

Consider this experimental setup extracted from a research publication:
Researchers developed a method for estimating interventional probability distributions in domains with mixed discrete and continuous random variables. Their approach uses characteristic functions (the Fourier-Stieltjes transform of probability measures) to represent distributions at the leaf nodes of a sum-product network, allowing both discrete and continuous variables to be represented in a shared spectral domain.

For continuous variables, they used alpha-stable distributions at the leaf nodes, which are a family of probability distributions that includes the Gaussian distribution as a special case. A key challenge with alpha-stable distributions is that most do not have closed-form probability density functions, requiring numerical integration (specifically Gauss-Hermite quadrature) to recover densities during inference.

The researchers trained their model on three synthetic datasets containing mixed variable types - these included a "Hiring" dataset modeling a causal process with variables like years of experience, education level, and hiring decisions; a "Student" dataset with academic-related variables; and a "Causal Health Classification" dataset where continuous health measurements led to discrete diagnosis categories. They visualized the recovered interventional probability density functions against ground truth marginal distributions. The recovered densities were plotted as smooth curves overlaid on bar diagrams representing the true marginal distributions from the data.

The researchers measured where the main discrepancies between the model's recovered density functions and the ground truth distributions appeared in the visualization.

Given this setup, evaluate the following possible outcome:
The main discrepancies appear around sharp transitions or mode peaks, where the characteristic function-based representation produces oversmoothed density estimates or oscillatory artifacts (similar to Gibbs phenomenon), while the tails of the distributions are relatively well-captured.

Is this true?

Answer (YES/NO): NO